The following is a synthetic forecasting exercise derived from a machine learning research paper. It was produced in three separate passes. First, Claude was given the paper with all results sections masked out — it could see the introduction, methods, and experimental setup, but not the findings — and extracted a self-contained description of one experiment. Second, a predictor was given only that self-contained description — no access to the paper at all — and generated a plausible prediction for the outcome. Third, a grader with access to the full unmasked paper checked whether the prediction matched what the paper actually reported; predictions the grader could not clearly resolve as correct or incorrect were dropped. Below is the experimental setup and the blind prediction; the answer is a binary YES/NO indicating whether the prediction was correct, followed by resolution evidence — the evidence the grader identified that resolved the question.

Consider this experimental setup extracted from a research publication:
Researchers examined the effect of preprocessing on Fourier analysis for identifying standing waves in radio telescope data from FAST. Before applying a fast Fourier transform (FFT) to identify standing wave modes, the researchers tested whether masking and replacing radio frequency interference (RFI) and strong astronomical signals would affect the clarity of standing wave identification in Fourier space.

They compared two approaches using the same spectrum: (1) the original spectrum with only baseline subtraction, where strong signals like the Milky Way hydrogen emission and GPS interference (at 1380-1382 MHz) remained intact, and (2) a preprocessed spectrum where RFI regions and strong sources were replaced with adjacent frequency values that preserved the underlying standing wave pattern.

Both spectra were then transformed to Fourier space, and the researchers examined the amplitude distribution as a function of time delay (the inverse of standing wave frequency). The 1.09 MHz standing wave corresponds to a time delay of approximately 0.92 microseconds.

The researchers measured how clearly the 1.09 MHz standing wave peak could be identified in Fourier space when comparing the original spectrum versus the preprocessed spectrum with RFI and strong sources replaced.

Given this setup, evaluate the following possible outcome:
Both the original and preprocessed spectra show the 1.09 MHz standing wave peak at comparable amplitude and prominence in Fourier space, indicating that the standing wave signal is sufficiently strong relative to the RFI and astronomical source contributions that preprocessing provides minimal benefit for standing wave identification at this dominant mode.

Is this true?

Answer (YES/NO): NO